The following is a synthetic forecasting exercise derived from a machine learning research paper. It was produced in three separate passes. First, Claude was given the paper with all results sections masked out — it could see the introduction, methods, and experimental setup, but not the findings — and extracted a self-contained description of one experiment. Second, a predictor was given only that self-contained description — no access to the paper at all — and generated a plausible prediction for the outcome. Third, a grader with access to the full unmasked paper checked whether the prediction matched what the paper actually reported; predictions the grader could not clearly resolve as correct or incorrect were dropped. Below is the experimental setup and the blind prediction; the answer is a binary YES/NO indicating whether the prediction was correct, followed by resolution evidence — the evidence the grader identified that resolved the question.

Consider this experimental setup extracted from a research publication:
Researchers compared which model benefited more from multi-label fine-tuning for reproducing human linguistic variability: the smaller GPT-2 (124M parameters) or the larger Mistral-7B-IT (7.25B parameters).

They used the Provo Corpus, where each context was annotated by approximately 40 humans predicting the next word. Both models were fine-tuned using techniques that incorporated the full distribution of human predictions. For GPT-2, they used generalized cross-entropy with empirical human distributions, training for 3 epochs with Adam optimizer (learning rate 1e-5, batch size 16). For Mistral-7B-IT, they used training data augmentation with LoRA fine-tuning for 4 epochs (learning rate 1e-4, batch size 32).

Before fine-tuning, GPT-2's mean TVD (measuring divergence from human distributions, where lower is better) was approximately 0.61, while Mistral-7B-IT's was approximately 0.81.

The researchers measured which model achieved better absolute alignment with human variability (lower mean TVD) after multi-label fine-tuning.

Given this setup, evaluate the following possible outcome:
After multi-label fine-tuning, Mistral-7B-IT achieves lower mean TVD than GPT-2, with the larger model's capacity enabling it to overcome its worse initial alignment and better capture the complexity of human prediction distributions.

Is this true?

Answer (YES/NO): YES